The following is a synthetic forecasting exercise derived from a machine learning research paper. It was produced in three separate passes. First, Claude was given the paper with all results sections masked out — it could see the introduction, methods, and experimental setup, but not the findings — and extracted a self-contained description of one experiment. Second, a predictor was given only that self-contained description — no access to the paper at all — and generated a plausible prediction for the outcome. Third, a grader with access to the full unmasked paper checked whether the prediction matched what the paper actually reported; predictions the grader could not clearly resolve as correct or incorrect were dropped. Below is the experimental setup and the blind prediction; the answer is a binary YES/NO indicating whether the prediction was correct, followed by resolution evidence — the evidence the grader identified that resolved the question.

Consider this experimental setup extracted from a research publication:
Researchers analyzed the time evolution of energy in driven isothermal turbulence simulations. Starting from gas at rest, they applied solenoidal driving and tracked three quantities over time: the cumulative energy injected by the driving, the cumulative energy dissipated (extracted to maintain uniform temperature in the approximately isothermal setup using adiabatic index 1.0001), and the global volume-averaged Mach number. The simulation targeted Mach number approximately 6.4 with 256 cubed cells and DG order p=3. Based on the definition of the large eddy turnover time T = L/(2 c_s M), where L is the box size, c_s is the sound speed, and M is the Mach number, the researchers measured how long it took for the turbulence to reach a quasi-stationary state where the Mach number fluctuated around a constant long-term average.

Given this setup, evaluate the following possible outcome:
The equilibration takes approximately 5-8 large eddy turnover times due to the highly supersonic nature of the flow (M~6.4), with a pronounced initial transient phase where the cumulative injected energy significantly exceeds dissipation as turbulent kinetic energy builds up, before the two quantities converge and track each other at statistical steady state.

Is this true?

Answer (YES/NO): NO